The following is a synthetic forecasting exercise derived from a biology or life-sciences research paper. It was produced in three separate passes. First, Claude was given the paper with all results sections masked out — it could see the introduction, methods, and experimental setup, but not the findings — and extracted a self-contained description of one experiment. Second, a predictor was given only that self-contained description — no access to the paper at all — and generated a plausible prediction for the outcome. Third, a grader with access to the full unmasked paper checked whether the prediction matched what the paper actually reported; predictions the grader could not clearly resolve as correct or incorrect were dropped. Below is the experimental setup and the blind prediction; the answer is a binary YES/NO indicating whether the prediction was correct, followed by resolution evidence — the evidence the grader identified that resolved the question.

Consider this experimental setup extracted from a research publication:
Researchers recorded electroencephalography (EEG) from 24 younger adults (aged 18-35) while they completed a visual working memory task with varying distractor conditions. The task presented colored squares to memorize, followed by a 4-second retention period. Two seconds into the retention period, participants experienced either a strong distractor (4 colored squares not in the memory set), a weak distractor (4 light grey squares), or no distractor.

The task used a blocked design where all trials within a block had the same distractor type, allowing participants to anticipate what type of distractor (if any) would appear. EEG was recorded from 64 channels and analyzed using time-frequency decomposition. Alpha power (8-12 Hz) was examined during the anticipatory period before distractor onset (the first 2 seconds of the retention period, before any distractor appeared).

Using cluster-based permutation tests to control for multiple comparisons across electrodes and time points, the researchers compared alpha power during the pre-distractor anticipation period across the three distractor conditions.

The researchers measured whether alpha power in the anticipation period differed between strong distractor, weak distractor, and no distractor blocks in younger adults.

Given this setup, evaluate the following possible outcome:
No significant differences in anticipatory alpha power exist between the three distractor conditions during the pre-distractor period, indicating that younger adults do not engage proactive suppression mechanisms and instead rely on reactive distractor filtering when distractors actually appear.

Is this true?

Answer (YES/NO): NO